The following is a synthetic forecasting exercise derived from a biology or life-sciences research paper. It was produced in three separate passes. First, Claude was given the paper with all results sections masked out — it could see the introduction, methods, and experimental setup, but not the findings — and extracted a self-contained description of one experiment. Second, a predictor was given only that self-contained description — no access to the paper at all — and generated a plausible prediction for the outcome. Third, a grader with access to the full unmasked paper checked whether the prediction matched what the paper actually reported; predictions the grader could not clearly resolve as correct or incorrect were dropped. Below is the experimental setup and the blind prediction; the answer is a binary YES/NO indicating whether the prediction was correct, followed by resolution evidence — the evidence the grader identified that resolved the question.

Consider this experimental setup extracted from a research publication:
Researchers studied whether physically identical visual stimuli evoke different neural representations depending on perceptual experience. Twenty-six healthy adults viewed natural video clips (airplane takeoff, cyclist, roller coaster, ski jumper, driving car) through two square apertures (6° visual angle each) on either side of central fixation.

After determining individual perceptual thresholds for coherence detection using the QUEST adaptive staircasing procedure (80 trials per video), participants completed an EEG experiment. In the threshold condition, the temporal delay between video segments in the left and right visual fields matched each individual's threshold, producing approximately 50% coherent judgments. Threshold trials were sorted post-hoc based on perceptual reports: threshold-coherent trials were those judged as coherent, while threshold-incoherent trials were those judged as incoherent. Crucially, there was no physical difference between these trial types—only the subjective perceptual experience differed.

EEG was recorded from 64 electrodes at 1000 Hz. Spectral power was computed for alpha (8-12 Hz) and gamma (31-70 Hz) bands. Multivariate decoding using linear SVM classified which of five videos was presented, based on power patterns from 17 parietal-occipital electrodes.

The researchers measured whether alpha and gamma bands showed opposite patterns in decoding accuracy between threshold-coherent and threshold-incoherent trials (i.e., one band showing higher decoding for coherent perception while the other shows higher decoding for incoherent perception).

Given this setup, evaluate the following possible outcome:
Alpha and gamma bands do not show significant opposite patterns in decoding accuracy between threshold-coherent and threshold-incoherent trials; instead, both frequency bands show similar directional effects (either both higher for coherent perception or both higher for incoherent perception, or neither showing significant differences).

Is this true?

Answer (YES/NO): NO